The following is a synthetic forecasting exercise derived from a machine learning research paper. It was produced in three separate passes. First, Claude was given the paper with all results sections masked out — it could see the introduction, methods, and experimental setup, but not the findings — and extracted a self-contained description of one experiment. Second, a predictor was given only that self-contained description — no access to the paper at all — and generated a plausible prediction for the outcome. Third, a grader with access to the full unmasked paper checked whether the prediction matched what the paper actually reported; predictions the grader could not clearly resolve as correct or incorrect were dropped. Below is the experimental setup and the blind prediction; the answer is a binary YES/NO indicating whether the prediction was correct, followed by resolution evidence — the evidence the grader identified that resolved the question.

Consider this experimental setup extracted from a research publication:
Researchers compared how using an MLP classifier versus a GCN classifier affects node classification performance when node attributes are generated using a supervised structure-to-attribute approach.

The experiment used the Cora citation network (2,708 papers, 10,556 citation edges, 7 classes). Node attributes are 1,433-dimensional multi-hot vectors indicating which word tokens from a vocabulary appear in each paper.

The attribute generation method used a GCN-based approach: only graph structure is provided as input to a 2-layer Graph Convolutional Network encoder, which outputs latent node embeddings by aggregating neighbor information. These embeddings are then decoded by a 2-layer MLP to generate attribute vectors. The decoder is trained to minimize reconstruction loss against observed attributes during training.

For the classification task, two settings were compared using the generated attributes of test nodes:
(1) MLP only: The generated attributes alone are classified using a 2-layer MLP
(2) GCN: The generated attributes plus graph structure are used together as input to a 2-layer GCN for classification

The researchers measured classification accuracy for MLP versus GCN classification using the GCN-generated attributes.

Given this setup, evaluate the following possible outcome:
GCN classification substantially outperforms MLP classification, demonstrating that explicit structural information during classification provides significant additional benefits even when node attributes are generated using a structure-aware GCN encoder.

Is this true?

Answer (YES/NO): NO